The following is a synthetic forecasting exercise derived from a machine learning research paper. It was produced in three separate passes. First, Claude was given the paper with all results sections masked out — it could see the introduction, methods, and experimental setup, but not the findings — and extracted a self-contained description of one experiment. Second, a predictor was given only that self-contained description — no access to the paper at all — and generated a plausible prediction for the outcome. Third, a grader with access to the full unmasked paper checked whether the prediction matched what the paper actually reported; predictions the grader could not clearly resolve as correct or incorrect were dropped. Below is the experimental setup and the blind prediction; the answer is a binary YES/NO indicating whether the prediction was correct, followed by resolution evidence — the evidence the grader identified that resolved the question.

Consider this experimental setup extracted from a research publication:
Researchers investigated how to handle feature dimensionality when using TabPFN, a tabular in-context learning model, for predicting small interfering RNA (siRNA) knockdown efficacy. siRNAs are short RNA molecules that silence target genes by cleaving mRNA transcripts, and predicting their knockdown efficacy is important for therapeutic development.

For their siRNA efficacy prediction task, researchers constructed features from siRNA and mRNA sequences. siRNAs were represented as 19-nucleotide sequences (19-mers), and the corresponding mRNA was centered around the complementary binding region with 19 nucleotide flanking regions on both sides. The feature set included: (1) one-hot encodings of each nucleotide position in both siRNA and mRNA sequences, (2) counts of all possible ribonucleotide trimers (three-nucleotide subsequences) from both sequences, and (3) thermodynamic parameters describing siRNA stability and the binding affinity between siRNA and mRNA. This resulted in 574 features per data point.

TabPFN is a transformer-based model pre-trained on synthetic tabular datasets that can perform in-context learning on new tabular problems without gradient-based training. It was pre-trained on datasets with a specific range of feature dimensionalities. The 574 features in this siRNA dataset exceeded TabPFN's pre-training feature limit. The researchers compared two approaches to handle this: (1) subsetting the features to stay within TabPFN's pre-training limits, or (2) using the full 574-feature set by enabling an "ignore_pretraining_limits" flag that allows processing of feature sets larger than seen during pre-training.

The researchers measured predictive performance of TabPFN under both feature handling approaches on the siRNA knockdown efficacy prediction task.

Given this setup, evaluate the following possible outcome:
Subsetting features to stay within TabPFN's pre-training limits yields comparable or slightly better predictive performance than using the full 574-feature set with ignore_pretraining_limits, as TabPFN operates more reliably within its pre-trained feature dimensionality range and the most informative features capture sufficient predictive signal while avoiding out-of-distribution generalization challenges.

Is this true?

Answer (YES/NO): NO